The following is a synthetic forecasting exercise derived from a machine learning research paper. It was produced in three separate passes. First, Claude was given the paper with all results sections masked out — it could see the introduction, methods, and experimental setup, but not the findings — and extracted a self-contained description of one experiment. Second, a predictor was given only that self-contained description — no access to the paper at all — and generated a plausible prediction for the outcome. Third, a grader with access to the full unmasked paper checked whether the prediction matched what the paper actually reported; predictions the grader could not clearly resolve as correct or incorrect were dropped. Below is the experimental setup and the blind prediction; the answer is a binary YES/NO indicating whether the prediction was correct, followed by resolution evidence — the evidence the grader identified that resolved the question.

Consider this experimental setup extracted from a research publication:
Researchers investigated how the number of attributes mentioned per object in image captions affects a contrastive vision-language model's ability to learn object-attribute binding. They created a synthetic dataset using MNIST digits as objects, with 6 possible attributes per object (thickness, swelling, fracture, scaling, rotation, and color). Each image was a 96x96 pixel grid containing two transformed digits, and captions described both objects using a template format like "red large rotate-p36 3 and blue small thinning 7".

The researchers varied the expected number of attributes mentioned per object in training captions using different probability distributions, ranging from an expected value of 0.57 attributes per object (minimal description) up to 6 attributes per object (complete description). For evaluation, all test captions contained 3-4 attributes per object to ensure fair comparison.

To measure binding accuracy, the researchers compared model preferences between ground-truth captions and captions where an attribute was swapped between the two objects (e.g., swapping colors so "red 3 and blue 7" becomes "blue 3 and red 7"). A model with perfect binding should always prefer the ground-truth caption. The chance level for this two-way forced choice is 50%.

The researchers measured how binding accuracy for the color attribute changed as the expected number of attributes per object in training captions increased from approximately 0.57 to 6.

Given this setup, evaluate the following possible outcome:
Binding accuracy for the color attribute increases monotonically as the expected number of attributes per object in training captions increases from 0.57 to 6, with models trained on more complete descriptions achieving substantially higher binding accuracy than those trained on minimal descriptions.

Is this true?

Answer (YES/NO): NO